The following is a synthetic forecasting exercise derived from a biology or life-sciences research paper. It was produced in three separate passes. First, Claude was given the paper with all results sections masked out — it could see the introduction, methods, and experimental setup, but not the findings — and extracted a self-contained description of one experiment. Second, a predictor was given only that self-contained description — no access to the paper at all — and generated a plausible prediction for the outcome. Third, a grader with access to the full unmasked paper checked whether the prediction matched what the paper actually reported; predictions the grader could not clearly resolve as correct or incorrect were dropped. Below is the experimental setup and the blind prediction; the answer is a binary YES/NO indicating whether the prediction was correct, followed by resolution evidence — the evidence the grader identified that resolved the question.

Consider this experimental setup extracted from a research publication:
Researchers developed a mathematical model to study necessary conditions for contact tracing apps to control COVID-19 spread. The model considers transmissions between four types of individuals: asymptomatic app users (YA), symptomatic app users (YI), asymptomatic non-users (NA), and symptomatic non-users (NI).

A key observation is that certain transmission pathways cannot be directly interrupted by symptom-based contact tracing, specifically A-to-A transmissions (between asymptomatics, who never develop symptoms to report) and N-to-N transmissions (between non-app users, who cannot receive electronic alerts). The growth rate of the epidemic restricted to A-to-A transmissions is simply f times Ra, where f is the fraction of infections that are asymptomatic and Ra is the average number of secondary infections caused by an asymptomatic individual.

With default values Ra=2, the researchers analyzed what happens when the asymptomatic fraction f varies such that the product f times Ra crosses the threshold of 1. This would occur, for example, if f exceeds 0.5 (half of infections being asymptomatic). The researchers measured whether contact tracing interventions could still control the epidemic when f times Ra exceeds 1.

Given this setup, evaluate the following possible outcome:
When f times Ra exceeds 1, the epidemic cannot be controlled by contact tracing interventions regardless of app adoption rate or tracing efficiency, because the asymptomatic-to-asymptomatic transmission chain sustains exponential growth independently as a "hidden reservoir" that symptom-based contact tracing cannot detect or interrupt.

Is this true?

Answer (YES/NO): YES